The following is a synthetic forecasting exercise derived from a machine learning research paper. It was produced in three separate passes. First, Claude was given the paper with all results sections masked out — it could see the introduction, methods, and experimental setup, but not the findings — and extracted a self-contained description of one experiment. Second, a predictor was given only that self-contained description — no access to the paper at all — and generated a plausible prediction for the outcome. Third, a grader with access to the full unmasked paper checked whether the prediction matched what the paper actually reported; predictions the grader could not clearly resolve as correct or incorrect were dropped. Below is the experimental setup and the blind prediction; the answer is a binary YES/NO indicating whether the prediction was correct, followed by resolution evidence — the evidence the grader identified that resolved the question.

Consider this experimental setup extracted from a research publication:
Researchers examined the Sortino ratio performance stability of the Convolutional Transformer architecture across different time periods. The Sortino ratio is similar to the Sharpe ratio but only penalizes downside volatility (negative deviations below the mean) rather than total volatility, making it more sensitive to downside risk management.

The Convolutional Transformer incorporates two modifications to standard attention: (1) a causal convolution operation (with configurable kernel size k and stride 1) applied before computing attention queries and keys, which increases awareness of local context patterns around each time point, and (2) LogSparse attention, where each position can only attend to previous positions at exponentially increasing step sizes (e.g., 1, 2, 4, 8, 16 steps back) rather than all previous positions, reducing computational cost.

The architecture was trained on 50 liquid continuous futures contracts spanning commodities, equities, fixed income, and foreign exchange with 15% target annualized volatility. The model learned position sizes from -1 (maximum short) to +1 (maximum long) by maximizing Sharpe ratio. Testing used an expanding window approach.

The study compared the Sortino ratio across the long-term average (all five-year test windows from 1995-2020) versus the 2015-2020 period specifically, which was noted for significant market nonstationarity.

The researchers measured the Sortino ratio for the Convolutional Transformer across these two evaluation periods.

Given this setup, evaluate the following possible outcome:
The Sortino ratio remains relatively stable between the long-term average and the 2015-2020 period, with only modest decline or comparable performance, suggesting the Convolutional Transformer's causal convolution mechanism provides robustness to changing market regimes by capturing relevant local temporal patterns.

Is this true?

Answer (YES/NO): YES